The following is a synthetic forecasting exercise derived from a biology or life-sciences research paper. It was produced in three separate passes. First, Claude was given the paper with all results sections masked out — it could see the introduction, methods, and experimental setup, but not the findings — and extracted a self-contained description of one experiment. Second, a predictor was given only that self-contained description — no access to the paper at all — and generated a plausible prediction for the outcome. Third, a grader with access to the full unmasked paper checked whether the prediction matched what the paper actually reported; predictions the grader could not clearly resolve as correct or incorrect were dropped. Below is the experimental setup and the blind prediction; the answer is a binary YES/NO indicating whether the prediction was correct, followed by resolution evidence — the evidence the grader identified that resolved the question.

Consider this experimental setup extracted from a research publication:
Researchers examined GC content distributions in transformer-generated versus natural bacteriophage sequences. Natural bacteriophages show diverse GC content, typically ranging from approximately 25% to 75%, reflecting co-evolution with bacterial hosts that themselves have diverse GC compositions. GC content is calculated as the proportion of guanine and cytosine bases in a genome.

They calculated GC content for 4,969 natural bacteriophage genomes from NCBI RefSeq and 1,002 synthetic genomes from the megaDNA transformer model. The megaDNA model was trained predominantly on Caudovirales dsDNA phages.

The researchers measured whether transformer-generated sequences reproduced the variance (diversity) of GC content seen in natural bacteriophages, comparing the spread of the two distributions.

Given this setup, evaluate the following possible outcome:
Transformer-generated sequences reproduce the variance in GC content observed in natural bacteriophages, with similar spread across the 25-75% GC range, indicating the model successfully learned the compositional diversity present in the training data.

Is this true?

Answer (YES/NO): NO